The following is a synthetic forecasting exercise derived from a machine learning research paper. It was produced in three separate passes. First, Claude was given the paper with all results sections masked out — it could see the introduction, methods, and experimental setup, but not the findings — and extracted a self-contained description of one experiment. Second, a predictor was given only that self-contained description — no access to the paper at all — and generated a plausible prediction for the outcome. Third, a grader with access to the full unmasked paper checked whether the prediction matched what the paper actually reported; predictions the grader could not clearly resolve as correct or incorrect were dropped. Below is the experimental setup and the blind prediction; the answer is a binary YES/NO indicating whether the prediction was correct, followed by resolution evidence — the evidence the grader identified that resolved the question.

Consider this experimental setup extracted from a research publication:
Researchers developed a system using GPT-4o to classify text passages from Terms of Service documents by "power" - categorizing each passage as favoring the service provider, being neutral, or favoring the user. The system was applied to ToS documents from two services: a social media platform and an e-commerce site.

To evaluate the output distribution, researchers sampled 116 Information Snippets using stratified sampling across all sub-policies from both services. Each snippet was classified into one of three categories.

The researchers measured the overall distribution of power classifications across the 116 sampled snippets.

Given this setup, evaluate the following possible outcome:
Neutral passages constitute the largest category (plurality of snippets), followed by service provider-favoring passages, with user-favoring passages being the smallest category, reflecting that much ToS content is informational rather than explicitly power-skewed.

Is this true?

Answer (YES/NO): NO